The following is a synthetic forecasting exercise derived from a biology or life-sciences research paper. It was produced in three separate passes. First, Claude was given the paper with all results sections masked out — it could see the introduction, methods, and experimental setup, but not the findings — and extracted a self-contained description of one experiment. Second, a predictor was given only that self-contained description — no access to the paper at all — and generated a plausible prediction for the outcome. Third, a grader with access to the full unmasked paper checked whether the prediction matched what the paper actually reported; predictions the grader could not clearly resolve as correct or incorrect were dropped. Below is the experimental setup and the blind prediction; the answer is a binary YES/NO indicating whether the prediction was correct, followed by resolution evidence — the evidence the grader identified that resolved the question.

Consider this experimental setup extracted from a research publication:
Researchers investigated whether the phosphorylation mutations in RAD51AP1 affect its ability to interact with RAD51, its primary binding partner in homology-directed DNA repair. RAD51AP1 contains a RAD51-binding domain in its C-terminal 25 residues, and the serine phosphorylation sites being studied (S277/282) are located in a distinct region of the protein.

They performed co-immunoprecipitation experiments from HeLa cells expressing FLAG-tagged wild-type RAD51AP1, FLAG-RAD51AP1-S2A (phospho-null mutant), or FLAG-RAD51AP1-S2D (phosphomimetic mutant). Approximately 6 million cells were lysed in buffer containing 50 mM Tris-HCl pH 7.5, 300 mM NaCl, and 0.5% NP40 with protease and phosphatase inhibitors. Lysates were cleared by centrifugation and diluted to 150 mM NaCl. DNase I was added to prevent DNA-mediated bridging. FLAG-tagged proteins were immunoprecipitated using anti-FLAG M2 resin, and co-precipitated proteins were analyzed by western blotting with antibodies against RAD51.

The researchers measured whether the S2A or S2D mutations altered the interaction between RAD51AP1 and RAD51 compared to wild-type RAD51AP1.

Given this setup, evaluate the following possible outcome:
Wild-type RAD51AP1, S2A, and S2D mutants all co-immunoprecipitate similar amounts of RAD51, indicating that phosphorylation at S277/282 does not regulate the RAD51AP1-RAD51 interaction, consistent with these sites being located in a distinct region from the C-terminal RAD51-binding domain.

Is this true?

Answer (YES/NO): YES